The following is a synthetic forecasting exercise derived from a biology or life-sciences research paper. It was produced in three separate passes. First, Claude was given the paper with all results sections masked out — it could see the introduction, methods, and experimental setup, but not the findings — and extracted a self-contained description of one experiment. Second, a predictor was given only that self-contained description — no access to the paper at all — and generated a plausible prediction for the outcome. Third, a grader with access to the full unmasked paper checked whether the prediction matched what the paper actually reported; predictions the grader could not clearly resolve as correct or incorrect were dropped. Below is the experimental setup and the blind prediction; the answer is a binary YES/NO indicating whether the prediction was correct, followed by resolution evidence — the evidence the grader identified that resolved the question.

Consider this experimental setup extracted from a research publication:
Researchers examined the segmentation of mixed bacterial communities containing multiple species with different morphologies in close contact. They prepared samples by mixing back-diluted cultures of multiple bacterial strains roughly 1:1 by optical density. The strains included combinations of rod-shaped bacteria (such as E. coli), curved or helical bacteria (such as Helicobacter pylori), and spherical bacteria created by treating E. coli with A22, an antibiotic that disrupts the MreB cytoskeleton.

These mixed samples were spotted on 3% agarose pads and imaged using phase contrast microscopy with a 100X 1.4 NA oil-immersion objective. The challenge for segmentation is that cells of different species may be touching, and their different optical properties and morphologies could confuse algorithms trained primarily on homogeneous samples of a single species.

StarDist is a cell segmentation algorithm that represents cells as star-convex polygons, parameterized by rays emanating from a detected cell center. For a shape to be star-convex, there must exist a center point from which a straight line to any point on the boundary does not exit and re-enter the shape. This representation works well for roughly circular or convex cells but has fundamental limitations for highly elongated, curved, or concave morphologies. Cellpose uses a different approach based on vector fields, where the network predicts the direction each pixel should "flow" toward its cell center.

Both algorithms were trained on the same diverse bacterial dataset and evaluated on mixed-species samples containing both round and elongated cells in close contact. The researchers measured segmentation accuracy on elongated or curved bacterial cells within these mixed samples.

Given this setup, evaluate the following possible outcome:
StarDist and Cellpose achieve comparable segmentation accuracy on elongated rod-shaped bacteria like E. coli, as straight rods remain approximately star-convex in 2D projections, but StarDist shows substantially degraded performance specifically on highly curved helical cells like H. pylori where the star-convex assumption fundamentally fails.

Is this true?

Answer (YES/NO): NO